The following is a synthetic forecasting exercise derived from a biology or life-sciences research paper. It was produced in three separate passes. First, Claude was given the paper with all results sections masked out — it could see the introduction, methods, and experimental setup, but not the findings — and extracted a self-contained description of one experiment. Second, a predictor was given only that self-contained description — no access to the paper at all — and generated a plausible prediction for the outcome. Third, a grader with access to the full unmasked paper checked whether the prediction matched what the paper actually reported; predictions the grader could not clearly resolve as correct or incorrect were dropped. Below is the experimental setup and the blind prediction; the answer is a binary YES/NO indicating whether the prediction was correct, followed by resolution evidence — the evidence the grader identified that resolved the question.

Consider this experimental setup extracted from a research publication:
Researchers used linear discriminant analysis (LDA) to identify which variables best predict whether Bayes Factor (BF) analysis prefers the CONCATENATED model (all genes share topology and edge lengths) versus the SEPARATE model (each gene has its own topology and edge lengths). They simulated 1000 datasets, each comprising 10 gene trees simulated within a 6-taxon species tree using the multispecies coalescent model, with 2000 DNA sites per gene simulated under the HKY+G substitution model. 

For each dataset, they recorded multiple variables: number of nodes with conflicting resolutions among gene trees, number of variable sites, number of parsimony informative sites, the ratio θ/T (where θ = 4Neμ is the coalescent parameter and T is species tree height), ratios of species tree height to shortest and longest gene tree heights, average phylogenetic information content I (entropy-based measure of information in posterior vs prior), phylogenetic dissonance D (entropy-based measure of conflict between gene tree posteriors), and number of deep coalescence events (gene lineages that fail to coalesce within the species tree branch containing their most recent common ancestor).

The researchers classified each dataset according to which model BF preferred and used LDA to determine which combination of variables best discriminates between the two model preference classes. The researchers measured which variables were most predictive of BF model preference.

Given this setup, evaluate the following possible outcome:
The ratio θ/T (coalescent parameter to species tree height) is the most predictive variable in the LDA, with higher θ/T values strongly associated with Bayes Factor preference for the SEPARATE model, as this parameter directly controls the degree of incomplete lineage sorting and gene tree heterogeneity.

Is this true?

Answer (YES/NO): NO